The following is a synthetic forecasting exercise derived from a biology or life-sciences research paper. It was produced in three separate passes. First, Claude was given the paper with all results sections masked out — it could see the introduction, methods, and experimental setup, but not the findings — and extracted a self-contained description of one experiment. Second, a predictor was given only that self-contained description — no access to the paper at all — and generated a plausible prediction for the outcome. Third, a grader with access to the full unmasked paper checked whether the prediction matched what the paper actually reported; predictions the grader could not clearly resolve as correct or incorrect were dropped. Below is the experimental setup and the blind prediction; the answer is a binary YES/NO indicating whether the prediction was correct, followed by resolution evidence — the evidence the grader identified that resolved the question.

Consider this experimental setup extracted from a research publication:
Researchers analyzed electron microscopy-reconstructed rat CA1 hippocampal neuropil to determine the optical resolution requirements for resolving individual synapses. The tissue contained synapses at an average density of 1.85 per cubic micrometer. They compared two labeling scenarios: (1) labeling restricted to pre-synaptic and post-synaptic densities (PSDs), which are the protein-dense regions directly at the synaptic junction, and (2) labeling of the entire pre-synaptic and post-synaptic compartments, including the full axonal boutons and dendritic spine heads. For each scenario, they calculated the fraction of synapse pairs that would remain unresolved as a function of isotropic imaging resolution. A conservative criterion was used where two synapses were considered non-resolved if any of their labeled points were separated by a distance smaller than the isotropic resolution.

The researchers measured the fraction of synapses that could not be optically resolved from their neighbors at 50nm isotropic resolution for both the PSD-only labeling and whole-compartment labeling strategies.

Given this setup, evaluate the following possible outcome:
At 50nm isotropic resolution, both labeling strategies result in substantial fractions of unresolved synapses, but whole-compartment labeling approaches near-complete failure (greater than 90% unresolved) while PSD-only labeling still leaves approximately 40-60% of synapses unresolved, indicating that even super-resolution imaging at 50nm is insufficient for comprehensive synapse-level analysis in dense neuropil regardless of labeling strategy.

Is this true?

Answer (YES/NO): NO